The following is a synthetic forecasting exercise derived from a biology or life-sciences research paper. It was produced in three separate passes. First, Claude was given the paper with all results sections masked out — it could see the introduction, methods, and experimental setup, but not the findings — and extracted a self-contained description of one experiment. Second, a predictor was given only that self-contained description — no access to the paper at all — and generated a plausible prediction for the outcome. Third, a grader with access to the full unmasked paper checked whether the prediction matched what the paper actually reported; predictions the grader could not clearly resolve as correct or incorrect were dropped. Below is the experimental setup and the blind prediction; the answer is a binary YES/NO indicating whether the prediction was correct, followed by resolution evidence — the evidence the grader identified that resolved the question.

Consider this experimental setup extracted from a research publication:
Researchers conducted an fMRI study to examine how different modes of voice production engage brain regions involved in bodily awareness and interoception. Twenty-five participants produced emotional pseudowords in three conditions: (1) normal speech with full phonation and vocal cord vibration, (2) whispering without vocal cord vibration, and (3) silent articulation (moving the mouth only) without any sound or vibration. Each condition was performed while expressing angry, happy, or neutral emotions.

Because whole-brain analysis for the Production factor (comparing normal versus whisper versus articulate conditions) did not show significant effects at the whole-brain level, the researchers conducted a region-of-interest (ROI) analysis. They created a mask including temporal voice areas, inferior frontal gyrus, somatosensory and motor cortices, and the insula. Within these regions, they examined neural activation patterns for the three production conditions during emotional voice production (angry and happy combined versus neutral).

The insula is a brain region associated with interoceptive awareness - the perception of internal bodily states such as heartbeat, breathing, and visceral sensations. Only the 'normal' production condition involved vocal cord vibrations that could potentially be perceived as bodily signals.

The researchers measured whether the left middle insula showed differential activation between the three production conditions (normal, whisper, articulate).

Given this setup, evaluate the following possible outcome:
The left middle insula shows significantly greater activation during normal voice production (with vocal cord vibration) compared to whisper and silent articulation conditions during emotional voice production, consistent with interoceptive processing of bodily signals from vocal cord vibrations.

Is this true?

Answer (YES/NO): YES